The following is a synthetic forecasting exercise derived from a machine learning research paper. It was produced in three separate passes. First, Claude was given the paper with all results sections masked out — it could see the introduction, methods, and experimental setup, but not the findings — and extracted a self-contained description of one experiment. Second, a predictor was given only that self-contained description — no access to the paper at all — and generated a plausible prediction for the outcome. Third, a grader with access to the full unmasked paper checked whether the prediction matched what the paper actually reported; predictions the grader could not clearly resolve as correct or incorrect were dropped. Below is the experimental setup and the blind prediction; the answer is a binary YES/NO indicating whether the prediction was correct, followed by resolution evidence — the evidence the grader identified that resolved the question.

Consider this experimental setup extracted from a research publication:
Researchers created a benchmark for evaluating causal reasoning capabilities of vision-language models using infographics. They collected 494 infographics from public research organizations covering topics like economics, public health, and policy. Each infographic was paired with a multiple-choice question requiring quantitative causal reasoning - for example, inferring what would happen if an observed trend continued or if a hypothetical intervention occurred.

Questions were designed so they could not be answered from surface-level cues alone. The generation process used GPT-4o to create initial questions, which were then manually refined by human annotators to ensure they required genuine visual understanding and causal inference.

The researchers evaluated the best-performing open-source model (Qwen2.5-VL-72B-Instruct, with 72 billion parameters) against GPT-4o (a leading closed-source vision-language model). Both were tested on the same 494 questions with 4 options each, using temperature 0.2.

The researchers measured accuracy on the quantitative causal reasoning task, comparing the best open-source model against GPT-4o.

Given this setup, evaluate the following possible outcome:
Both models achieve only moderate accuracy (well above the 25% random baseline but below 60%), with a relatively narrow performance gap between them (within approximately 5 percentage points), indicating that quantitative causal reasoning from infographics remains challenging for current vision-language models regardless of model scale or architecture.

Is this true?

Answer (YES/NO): YES